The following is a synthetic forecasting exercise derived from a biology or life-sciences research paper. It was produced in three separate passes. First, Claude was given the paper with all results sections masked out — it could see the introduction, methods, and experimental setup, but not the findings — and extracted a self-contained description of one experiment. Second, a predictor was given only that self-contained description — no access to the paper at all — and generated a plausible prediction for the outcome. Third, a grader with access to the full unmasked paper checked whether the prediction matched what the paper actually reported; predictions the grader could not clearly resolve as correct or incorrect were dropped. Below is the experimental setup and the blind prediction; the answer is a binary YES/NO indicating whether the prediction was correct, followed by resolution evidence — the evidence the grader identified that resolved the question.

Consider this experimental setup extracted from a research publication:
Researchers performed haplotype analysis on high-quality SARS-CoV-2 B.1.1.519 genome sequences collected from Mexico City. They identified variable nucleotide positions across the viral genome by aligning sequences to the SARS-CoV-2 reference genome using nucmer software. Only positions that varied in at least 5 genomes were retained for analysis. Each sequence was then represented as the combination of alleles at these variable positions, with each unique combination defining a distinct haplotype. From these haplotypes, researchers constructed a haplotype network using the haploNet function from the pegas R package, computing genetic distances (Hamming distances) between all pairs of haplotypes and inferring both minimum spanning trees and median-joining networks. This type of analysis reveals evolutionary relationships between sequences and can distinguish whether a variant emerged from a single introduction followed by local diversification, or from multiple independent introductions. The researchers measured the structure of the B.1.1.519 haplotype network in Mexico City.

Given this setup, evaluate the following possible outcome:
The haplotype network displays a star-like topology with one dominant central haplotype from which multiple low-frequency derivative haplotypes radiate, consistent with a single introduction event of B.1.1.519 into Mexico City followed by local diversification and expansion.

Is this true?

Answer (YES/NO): YES